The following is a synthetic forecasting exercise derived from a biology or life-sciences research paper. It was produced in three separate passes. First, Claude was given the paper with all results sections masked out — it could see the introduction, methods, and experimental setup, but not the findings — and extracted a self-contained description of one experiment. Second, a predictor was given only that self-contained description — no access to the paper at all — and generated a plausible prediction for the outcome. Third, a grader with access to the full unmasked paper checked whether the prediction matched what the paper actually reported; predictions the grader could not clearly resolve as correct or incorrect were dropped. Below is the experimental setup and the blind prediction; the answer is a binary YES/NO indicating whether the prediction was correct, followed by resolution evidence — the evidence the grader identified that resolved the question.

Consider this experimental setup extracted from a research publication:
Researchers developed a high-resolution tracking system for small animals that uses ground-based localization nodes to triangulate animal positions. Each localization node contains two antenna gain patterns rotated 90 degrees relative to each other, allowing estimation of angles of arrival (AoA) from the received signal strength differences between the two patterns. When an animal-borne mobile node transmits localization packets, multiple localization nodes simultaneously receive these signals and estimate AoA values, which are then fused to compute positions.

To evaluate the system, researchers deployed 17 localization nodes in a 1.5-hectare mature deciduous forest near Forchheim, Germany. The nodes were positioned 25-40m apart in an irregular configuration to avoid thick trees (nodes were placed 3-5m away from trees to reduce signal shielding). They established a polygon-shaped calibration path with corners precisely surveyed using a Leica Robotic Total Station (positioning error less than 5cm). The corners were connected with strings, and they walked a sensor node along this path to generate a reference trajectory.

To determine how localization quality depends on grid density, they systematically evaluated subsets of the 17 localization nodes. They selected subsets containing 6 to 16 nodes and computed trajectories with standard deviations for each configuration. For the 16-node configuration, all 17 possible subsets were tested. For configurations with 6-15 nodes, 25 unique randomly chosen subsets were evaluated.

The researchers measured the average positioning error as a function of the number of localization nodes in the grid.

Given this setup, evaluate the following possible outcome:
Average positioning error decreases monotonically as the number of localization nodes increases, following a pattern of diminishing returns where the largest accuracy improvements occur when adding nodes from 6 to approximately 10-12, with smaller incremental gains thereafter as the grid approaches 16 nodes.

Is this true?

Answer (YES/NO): NO